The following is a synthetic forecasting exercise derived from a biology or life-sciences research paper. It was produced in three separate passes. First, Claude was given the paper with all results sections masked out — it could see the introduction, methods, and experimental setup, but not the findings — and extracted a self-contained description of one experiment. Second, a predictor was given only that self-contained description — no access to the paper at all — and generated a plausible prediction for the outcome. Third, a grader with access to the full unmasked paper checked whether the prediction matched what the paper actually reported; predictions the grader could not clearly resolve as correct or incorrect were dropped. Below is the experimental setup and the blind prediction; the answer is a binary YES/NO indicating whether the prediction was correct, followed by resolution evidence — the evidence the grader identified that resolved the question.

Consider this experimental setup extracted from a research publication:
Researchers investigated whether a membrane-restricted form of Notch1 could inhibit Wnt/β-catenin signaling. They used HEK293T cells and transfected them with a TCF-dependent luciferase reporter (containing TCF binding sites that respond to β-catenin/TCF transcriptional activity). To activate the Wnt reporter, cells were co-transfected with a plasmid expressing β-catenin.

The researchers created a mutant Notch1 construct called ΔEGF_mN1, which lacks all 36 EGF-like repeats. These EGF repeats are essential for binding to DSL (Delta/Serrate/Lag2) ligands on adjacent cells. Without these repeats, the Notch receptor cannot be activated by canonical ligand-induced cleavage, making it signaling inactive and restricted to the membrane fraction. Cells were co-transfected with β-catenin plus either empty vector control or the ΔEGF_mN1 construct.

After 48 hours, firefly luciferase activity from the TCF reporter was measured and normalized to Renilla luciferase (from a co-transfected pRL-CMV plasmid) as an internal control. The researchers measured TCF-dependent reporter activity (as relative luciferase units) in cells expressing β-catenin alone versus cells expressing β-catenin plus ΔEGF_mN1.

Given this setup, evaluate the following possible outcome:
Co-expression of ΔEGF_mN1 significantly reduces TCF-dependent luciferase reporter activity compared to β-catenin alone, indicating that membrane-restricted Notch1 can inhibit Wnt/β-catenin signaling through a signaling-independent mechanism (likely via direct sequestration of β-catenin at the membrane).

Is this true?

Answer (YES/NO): YES